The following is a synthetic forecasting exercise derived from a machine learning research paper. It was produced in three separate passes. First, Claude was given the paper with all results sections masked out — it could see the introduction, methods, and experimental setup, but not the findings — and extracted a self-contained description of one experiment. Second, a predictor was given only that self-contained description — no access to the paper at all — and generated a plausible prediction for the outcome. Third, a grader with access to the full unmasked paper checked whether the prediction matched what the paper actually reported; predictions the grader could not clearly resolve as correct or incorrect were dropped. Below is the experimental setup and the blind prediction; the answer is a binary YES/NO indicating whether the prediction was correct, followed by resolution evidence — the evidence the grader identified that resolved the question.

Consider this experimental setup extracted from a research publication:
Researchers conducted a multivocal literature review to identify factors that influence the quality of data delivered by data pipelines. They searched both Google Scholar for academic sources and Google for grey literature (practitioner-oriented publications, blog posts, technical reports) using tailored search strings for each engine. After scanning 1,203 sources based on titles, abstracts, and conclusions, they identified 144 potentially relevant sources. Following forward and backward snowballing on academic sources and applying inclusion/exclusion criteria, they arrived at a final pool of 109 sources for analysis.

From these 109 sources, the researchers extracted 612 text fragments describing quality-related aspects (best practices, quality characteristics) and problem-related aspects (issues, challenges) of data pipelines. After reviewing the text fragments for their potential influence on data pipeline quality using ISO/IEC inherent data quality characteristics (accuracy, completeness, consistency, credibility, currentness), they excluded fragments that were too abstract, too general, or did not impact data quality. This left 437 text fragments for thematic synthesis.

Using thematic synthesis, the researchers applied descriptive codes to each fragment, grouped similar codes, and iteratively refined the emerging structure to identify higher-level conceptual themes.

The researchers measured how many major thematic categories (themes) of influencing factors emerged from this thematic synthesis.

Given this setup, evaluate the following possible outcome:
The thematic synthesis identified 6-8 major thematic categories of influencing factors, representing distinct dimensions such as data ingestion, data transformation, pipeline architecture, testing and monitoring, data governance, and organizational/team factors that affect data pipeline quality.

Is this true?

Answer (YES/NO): NO